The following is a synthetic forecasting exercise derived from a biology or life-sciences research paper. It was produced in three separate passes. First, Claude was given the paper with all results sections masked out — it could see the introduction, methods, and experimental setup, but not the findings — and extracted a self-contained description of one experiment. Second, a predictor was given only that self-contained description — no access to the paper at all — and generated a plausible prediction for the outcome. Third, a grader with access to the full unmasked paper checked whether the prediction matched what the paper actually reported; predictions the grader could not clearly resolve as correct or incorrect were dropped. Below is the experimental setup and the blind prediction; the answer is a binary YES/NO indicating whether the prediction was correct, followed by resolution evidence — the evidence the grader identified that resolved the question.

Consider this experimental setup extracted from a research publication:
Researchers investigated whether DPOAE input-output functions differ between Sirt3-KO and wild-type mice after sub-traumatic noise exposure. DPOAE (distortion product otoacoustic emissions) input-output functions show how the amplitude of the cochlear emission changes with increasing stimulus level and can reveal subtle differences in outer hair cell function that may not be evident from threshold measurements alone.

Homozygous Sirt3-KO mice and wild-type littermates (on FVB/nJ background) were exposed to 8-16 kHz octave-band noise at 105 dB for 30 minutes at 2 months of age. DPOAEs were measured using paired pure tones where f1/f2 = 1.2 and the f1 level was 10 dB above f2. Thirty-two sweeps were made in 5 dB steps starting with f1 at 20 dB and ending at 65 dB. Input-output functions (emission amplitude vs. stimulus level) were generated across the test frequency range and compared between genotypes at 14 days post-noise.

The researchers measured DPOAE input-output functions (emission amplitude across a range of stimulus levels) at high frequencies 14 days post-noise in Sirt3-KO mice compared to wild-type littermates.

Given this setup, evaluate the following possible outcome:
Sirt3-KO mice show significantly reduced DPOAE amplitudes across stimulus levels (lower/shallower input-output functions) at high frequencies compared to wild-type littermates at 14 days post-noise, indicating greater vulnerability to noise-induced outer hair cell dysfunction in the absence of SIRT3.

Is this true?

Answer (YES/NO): NO